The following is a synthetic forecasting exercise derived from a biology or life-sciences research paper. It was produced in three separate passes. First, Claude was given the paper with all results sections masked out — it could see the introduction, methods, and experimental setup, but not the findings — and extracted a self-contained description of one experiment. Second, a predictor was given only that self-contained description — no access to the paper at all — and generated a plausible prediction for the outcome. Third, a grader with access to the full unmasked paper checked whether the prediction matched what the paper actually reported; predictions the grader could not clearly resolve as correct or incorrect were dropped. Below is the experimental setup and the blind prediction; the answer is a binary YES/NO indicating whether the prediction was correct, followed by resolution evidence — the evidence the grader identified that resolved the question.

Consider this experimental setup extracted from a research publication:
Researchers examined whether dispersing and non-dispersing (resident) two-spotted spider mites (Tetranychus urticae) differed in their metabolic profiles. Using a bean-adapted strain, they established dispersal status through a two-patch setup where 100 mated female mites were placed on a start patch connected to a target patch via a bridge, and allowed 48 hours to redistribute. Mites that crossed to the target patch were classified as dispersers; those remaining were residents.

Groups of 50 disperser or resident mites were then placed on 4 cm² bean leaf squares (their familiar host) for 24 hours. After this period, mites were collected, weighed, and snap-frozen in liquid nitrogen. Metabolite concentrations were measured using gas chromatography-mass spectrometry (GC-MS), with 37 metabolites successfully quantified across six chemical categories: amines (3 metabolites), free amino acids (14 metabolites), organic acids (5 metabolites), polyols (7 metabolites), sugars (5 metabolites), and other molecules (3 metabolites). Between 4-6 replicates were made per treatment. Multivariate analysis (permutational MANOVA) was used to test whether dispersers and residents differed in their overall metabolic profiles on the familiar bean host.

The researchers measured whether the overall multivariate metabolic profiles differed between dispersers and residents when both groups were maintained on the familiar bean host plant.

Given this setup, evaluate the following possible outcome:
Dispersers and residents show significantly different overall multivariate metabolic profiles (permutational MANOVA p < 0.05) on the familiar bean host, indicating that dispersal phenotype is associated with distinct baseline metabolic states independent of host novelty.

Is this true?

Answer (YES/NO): YES